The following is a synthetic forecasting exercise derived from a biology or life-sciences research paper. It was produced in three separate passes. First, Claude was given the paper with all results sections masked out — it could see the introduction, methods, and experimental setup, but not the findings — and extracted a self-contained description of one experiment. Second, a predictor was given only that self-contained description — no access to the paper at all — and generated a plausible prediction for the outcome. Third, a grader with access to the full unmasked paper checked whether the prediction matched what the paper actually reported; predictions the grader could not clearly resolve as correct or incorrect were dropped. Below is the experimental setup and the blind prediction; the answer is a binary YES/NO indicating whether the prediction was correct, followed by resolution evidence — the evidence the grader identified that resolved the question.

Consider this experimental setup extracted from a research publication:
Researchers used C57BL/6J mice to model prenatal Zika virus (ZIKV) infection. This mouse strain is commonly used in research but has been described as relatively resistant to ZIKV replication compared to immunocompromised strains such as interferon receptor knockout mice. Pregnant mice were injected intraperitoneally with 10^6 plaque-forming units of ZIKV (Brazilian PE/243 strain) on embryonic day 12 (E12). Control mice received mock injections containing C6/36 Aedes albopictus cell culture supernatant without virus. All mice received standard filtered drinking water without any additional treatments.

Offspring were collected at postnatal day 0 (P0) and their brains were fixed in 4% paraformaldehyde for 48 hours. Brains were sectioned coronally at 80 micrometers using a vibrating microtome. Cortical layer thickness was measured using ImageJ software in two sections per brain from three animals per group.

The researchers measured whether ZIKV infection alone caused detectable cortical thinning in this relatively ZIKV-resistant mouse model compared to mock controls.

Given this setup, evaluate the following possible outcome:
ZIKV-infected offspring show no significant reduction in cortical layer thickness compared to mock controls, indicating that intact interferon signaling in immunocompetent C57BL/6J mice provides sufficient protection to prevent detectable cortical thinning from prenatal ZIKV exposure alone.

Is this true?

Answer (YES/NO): YES